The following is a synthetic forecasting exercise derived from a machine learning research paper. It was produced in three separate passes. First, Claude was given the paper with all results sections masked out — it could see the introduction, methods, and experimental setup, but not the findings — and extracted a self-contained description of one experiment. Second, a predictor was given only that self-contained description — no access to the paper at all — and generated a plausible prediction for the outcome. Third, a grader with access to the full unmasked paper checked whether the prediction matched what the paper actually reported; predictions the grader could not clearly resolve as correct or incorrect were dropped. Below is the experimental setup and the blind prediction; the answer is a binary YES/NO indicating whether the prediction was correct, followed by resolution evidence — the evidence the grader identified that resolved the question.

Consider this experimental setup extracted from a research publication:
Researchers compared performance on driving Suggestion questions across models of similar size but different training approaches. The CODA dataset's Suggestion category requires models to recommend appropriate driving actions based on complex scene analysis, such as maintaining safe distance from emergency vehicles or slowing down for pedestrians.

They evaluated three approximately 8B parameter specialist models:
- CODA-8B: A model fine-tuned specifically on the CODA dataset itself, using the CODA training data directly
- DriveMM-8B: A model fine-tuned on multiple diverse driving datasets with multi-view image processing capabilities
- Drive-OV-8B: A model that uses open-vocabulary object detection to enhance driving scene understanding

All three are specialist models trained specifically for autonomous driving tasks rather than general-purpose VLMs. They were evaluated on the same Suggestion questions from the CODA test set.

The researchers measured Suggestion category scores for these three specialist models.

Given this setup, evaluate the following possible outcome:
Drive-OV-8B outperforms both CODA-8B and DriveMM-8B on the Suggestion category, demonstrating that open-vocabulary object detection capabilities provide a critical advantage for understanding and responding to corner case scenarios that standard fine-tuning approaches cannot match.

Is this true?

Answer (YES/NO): NO